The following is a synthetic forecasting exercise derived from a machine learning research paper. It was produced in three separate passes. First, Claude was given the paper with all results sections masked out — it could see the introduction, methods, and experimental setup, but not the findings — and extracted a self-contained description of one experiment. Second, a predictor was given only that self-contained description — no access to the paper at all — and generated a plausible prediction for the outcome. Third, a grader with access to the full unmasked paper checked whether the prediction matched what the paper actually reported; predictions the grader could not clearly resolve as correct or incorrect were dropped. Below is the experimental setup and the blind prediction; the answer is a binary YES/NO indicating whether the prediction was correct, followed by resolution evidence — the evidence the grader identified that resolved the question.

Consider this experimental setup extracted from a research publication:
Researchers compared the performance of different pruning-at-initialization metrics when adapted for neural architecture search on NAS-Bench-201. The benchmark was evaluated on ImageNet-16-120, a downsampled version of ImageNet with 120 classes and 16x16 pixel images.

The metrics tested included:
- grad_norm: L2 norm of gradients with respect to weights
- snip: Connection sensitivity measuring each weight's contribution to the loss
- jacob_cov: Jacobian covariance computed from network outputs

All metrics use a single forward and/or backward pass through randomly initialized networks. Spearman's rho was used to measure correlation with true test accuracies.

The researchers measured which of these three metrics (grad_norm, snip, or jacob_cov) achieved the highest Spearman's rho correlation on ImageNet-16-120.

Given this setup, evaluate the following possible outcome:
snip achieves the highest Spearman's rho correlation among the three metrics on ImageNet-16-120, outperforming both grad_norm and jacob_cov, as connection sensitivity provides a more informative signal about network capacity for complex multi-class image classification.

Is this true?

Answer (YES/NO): NO